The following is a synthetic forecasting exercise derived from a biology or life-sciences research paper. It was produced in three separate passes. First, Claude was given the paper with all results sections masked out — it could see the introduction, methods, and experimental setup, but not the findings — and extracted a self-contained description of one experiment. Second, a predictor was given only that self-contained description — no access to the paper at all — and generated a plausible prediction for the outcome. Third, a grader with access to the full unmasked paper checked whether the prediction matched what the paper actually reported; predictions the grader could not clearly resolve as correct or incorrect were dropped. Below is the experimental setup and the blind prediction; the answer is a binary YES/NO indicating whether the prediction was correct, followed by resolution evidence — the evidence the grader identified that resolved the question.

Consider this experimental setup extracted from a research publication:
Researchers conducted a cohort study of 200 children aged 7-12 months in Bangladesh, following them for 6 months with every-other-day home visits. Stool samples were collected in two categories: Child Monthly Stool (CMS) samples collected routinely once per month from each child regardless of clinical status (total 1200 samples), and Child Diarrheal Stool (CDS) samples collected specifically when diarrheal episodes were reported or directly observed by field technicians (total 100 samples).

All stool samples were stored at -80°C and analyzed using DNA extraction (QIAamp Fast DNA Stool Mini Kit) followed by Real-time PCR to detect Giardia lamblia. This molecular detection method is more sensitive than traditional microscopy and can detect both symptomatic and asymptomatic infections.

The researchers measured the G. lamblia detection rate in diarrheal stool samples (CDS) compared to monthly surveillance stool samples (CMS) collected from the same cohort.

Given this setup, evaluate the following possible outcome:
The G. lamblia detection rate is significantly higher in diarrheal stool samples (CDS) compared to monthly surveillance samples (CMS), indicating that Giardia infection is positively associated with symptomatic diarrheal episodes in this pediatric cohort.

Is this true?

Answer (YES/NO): NO